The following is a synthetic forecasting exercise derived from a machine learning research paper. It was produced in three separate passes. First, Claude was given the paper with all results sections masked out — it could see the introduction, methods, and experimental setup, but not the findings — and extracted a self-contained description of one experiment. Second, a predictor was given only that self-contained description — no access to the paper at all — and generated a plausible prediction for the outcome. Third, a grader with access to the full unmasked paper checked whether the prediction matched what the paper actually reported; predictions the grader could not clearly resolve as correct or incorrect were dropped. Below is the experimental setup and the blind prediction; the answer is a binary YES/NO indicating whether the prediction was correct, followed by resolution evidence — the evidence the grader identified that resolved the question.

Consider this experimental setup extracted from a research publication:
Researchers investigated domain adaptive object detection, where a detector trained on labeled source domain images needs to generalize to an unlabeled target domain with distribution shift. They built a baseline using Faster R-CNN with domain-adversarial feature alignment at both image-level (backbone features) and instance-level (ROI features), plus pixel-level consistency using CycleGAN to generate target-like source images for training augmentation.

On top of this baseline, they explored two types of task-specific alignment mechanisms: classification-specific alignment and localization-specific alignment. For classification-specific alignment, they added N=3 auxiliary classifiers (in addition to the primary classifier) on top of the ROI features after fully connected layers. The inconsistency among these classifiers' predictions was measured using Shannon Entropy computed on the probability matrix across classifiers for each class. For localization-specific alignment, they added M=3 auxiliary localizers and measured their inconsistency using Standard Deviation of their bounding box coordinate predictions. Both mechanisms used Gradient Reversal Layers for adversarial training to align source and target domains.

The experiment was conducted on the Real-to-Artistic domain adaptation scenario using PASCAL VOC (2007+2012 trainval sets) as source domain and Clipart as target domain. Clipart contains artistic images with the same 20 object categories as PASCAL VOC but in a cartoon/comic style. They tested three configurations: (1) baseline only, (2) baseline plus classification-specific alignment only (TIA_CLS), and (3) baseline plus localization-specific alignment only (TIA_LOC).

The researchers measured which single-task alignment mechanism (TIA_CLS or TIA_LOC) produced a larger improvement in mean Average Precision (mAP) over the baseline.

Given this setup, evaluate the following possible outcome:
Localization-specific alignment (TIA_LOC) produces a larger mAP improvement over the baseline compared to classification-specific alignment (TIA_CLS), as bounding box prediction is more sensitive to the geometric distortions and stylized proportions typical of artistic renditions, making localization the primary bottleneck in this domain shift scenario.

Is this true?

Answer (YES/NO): NO